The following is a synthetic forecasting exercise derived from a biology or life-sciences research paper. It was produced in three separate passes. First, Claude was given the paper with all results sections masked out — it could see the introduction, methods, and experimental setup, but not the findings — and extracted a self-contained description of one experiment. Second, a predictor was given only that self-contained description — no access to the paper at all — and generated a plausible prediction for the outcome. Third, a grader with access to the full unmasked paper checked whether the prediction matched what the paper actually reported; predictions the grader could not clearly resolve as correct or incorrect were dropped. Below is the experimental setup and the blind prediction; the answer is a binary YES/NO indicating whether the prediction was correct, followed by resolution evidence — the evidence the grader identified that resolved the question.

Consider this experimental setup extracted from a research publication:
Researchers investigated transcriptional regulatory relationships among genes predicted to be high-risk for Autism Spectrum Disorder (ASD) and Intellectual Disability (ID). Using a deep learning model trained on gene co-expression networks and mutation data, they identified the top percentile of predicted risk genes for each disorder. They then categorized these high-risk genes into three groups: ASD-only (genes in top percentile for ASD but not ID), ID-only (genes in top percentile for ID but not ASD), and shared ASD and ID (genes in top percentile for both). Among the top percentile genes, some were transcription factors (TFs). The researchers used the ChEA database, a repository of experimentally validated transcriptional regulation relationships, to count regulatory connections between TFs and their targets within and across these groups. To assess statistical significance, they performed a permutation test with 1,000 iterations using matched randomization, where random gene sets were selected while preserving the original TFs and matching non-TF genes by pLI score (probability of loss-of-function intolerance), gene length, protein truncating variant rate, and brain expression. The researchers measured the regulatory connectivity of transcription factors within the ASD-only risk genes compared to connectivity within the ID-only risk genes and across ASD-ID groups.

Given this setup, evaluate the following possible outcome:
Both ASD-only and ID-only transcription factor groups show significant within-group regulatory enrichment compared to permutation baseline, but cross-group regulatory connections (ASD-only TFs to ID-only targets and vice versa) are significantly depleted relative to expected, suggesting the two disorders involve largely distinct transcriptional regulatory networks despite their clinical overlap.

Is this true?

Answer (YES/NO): NO